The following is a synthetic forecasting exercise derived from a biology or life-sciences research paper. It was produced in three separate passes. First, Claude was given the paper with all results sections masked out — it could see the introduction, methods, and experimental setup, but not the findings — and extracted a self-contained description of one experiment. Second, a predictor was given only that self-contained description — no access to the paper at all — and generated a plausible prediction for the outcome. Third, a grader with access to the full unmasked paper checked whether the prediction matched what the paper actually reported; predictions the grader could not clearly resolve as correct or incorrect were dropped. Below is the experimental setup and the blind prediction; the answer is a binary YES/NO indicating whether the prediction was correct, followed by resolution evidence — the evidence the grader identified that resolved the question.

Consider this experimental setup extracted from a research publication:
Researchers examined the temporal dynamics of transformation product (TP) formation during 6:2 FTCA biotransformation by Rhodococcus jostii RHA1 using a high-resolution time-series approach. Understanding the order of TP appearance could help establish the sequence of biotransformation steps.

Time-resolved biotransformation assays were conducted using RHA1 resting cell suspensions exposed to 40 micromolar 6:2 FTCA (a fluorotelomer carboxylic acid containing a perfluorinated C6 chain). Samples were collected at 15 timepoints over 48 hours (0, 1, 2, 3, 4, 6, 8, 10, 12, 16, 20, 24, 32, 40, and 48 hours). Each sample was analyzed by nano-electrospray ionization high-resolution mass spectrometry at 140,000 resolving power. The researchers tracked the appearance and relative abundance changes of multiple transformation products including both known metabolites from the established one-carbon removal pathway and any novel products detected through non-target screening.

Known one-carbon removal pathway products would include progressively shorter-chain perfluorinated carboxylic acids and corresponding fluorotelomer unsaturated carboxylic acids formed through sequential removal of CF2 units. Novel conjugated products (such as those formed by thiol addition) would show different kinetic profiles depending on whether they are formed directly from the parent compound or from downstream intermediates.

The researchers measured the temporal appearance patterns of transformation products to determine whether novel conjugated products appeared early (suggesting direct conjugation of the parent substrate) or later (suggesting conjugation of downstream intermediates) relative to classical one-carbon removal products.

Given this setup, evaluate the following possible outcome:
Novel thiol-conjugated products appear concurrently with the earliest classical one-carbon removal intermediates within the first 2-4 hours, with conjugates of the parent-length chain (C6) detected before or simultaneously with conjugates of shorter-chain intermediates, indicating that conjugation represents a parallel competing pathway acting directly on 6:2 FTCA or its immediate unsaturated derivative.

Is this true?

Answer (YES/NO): NO